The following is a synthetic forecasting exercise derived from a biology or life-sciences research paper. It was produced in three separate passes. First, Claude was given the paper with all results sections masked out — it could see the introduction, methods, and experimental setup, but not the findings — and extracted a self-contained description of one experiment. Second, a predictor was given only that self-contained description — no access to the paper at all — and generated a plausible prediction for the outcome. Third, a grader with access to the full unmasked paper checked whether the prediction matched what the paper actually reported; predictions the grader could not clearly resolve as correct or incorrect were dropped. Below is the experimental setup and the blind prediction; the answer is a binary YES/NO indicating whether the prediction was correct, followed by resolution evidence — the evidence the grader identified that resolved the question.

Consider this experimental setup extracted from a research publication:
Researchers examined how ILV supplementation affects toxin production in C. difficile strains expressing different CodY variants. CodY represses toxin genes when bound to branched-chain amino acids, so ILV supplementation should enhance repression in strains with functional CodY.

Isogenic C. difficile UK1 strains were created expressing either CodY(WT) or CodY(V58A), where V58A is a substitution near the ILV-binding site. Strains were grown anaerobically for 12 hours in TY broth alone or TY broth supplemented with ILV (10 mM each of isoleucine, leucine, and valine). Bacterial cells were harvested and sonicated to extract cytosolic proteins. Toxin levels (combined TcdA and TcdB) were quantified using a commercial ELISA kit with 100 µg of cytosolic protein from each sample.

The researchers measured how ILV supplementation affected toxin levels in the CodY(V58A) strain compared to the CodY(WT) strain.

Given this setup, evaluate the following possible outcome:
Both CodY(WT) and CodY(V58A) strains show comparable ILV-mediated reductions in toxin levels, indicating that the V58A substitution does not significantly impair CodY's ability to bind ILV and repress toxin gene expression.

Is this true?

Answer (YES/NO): NO